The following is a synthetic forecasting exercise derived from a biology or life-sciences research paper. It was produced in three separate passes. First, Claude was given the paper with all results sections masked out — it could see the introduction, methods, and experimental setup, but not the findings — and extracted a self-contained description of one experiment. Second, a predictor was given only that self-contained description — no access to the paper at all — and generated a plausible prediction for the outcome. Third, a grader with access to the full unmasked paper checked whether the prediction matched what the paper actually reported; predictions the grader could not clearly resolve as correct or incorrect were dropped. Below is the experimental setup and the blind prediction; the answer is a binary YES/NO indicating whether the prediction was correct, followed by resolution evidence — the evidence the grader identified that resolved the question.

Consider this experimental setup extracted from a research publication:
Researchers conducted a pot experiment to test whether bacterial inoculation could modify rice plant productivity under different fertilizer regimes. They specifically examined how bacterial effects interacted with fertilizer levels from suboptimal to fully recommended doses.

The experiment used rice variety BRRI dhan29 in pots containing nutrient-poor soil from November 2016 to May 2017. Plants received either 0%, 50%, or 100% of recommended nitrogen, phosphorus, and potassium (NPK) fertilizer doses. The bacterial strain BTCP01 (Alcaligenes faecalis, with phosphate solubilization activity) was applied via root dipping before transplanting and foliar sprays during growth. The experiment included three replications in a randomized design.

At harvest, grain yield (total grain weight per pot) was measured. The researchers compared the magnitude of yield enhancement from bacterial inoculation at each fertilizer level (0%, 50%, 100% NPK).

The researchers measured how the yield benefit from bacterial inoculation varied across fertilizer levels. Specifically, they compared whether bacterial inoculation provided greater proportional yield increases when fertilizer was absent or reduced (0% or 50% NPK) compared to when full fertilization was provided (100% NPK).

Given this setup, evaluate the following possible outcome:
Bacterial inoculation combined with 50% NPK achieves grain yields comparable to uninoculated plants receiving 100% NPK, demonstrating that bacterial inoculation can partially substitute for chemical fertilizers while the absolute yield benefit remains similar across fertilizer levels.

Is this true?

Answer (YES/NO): NO